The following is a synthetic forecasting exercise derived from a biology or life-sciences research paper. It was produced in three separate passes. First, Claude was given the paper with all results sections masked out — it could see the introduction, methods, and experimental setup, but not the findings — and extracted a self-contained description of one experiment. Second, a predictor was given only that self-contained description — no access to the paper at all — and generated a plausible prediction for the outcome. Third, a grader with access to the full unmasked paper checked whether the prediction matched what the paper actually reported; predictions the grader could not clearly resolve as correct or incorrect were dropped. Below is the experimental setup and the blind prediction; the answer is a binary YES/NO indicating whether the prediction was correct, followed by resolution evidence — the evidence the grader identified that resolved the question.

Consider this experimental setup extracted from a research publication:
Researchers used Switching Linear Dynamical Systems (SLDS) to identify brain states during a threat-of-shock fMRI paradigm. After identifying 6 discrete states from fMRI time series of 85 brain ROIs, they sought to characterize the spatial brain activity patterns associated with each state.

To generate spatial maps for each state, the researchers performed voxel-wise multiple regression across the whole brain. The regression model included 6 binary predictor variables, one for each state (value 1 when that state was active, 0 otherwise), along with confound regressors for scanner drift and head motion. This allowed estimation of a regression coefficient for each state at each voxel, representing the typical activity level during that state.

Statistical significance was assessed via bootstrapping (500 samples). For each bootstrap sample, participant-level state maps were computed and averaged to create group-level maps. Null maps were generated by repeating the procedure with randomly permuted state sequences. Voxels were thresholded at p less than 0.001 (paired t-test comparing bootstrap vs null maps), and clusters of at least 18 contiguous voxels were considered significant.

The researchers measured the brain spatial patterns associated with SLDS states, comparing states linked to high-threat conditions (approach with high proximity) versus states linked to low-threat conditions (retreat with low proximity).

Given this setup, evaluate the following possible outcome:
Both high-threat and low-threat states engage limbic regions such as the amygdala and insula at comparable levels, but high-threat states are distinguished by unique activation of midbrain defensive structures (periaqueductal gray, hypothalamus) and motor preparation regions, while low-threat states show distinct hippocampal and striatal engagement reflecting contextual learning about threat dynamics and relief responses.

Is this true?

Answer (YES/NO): NO